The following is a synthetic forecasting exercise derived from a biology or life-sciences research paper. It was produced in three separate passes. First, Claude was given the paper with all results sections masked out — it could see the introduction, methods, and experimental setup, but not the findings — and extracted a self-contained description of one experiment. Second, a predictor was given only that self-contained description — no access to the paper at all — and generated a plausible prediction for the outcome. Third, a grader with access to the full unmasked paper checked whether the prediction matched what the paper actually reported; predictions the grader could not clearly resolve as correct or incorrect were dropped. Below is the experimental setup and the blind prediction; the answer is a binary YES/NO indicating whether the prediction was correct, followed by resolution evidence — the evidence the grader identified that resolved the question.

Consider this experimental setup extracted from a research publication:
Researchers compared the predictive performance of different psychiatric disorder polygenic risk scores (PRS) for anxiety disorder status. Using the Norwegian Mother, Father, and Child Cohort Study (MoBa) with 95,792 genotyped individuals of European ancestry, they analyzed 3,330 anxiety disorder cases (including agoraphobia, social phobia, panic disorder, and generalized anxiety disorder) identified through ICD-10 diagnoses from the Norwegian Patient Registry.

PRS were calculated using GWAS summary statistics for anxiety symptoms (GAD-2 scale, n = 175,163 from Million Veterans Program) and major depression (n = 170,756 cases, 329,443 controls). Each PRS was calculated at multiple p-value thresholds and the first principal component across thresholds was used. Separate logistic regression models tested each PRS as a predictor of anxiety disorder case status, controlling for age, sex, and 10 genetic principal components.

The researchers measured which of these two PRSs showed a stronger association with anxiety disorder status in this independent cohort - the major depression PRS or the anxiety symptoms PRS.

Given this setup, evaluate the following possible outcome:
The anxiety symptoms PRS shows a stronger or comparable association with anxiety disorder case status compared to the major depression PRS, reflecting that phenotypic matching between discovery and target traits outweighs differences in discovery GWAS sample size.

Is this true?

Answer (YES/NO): NO